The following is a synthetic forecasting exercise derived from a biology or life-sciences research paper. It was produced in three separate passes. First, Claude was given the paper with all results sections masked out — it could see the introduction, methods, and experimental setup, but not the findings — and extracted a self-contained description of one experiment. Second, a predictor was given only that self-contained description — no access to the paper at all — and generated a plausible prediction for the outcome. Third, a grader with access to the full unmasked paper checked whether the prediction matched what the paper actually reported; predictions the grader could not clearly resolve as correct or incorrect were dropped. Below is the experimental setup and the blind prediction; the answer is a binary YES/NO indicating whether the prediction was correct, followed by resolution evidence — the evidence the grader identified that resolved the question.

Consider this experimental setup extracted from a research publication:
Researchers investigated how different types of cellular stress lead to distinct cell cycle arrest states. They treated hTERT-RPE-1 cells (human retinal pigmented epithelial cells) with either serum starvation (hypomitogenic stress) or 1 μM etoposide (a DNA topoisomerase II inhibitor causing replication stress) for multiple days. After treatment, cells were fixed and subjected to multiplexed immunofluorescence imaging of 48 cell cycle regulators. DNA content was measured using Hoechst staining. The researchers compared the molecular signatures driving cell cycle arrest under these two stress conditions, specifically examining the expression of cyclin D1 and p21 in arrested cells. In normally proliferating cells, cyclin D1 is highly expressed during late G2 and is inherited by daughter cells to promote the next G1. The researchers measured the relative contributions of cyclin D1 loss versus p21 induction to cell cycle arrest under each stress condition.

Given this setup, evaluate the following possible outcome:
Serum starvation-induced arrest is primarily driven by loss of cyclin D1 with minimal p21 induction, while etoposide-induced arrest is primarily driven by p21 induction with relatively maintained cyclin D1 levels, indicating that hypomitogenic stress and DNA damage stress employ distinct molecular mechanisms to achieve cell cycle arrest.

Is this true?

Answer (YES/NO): YES